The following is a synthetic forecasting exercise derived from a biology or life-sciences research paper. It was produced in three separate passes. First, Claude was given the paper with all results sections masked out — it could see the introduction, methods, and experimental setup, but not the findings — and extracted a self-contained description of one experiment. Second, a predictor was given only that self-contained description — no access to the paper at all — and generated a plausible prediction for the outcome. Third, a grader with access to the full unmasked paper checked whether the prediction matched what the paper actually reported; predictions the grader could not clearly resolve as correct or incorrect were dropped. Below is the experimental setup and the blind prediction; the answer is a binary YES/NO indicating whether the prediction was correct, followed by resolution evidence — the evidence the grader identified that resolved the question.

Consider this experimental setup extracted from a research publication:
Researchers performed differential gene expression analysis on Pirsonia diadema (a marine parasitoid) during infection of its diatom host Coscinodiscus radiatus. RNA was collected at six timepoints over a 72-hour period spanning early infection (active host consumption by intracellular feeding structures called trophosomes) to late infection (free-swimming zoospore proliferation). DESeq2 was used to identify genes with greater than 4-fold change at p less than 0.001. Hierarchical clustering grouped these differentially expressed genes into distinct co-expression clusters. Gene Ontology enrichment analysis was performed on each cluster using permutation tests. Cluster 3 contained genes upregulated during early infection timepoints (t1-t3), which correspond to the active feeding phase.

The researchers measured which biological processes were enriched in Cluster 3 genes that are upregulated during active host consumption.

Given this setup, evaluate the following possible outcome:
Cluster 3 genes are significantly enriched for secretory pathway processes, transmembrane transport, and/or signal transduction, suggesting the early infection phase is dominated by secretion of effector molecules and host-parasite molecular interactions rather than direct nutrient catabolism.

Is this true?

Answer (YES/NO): NO